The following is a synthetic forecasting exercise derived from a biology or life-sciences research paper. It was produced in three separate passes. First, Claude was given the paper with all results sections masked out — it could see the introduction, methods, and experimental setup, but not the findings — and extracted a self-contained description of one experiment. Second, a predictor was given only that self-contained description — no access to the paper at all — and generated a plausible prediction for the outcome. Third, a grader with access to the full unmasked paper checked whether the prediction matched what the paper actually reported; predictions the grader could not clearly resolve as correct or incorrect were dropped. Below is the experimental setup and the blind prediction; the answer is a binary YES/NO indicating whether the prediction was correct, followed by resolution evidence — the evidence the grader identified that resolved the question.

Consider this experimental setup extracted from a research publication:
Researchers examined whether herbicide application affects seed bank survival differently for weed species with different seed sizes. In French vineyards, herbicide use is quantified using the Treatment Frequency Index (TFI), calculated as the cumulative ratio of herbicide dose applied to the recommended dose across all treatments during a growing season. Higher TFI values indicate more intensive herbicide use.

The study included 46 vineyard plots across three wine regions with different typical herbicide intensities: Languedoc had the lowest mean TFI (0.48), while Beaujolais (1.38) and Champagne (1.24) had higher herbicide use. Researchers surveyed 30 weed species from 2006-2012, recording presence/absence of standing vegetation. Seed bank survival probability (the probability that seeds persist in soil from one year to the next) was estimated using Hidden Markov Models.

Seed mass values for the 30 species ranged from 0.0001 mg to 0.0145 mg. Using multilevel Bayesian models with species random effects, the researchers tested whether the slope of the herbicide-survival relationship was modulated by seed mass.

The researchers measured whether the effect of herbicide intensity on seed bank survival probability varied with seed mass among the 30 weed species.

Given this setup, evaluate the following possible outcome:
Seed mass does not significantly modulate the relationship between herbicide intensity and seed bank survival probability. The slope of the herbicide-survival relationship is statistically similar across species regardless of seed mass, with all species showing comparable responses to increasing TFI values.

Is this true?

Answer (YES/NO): NO